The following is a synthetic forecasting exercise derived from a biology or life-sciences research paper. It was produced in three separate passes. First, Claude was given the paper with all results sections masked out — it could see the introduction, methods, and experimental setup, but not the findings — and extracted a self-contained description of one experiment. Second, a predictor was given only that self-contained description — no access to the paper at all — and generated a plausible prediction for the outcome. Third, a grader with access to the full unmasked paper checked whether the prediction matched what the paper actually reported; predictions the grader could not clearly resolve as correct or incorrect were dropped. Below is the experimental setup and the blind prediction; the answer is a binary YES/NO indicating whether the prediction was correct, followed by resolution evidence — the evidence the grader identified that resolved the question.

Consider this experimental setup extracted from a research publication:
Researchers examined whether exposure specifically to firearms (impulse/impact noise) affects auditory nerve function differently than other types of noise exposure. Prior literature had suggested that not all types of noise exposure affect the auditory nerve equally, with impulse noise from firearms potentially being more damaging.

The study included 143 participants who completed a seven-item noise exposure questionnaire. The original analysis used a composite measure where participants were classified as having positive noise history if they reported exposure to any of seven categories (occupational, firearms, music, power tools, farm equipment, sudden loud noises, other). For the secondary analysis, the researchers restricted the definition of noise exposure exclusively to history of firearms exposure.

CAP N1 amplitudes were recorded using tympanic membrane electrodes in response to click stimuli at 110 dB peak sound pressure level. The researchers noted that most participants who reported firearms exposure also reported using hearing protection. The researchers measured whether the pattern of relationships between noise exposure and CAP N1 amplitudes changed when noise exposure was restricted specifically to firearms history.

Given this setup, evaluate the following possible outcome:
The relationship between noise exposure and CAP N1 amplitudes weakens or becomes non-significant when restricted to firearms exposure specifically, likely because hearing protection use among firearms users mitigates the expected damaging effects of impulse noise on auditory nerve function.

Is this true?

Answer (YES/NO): NO